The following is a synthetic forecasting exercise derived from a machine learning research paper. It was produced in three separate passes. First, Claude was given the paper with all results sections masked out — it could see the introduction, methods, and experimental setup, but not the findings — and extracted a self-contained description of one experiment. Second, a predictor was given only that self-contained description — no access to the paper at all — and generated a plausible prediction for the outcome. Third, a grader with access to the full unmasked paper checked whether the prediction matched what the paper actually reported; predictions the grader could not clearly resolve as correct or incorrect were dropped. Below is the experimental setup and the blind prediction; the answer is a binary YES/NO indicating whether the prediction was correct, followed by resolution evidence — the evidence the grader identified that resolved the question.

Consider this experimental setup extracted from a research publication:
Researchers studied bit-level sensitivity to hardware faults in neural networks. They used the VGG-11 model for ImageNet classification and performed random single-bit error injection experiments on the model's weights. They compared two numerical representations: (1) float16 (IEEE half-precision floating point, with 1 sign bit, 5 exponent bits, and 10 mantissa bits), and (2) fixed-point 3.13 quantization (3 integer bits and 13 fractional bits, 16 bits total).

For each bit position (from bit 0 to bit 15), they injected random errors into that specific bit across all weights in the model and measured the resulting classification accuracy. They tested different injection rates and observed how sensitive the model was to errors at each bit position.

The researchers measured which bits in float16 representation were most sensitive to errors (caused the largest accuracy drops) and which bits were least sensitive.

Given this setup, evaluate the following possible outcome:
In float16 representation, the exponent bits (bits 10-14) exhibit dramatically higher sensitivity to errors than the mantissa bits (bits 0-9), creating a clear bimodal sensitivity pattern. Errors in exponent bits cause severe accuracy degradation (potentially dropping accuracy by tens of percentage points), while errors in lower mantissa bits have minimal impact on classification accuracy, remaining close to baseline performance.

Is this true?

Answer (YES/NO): NO